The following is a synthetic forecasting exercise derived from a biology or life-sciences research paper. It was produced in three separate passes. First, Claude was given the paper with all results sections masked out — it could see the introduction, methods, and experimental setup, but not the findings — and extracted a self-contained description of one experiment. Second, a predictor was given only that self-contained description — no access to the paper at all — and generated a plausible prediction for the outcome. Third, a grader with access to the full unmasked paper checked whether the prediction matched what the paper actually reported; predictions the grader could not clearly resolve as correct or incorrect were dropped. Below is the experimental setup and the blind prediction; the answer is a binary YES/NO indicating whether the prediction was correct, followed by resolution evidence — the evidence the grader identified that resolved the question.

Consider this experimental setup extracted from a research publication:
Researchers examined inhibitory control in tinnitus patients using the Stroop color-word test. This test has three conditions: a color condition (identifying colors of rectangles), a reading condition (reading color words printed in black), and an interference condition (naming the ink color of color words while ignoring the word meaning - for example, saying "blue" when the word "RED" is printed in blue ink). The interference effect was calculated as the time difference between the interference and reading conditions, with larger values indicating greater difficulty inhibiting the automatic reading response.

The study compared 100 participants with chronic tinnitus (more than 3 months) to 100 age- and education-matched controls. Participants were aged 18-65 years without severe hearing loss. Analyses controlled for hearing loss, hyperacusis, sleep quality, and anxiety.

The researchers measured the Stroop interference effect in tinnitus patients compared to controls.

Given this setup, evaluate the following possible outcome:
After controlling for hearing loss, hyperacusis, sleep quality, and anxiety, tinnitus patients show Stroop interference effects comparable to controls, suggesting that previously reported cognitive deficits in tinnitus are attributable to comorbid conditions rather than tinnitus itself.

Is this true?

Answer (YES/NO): YES